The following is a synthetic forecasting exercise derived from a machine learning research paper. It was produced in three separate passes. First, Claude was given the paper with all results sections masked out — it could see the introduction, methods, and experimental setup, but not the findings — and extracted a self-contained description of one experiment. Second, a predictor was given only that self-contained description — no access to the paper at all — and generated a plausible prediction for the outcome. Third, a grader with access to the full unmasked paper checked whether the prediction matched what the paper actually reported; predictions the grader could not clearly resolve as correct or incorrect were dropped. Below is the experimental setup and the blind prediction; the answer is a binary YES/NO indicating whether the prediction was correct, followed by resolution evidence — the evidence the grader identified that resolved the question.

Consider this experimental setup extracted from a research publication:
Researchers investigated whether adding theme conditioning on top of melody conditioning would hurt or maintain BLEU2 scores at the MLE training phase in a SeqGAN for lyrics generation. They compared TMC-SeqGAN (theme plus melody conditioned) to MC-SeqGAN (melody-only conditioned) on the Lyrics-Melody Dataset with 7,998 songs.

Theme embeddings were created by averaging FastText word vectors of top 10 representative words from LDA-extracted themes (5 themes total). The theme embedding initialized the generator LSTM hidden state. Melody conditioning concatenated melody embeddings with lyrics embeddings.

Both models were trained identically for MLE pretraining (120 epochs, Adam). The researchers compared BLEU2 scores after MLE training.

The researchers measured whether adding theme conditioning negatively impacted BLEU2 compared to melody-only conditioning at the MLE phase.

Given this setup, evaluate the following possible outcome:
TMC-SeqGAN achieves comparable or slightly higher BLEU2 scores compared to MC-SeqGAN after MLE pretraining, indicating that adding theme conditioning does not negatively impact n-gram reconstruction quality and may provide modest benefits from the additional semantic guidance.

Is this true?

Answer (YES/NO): YES